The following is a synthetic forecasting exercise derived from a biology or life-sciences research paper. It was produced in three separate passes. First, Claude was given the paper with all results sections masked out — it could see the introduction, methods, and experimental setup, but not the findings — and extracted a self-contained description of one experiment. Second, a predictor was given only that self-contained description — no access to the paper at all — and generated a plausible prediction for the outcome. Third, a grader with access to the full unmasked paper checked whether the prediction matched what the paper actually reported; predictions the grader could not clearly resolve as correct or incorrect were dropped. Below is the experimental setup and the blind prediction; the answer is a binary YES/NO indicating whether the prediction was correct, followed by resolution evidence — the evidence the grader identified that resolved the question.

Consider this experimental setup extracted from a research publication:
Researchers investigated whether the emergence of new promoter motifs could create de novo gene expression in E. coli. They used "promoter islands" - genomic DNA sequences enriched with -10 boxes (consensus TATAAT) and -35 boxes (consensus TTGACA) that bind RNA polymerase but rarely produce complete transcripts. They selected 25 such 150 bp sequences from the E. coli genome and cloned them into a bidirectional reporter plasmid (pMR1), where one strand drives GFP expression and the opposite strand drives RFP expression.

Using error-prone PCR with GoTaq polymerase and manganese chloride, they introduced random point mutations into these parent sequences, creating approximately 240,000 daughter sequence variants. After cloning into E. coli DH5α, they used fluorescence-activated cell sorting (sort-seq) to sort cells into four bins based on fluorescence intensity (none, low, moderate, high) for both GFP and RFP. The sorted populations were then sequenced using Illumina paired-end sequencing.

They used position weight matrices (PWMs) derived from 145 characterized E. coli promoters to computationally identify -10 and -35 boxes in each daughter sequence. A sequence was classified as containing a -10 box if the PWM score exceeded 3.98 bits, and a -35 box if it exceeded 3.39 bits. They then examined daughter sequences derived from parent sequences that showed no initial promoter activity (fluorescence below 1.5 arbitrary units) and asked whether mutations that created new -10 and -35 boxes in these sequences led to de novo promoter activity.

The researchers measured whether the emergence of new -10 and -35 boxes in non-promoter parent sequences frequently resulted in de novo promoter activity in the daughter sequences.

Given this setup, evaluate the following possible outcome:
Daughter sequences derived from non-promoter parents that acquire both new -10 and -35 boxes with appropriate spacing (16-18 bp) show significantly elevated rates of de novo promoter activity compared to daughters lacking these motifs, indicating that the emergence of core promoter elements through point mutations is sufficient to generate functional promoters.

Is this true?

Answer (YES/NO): NO